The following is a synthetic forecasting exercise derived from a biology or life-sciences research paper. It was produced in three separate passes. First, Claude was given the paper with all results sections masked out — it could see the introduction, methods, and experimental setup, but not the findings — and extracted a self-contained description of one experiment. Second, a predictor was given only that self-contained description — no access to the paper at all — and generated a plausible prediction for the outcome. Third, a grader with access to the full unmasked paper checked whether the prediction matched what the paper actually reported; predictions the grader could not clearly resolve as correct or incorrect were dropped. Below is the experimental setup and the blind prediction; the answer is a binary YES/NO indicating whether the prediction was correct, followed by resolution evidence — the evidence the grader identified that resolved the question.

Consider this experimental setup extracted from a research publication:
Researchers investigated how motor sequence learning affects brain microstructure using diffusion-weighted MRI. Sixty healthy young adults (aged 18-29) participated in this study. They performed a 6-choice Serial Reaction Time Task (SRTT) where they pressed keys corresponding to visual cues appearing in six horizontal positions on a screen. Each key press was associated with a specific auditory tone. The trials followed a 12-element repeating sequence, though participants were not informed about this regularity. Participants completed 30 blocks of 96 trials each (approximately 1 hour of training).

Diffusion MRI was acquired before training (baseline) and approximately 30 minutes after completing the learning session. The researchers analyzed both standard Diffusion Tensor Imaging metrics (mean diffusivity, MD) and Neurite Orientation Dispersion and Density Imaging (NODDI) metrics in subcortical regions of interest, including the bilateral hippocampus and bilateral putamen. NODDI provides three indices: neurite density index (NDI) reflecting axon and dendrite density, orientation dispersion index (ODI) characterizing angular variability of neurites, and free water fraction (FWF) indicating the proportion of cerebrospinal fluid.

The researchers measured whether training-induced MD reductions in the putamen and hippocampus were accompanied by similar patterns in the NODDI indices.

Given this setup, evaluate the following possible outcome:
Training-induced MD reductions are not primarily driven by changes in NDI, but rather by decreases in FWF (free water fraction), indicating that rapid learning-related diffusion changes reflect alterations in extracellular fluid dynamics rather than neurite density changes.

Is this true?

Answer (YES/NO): NO